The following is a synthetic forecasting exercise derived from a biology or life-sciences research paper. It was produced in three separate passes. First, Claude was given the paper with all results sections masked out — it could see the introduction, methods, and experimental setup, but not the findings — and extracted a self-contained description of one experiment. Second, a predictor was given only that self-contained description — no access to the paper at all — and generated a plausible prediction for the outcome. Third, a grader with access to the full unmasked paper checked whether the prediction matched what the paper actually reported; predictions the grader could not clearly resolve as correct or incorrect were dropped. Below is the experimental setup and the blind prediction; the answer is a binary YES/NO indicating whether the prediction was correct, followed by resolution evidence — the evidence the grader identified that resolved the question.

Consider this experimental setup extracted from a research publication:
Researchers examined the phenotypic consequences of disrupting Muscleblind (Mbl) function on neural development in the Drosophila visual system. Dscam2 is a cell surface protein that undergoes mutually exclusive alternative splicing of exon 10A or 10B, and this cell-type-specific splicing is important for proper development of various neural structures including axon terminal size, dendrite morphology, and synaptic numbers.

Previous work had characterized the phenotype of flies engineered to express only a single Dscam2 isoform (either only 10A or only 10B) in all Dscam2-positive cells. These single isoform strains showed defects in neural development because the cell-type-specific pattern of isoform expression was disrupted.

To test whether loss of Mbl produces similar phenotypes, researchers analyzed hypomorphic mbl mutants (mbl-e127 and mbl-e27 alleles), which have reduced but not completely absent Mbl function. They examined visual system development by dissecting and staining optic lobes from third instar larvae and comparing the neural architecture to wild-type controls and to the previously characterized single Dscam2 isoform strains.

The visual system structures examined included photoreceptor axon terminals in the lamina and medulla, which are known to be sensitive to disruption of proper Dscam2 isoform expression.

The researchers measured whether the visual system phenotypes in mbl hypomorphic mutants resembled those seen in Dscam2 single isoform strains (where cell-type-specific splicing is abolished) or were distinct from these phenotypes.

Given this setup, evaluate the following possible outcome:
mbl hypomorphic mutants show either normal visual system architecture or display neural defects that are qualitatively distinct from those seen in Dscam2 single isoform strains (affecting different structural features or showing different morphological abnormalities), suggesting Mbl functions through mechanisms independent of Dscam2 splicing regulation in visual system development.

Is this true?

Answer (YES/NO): NO